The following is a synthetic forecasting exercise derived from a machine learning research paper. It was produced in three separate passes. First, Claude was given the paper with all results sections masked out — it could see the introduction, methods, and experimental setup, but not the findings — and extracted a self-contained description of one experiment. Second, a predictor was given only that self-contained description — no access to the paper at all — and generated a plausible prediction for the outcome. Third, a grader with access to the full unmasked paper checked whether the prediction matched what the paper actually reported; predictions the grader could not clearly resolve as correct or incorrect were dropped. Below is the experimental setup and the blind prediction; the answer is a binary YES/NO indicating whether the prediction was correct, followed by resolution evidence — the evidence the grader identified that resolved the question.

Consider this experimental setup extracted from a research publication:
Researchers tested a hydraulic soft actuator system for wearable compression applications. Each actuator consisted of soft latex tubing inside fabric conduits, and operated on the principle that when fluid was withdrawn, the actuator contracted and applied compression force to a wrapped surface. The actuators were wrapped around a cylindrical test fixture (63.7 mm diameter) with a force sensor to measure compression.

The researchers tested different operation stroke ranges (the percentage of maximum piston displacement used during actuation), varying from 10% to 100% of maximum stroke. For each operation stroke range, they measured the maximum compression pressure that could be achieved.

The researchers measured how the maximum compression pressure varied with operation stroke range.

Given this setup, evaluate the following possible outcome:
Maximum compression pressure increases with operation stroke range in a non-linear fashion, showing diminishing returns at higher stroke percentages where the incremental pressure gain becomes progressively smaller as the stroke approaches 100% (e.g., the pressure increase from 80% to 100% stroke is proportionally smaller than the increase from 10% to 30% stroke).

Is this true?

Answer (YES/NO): NO